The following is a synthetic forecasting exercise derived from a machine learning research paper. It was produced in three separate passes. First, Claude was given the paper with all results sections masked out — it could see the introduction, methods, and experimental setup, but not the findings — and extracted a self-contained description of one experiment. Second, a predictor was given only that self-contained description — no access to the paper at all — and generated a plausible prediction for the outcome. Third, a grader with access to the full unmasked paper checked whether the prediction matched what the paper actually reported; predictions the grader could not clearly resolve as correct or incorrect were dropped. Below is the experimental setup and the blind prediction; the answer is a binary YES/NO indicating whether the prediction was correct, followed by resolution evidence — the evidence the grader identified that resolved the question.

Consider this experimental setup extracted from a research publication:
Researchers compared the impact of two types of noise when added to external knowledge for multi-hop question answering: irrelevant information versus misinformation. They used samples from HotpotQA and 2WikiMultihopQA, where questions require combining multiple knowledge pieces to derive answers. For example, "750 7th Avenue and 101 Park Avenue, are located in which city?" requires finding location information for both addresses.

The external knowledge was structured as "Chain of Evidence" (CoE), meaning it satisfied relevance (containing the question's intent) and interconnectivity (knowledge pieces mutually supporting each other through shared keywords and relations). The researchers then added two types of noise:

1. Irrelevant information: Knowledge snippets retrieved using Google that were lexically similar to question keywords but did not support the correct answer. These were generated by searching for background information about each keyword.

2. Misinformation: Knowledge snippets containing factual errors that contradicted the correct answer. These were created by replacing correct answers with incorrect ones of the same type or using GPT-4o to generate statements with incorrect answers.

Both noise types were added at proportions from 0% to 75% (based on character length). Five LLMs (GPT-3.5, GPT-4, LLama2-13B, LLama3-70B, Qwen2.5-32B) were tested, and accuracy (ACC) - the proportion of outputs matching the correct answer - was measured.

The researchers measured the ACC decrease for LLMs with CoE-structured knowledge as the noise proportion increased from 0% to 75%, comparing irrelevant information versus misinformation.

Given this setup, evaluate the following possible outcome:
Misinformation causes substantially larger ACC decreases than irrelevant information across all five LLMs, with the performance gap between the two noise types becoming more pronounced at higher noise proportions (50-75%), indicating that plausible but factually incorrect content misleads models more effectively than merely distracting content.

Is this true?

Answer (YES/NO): NO